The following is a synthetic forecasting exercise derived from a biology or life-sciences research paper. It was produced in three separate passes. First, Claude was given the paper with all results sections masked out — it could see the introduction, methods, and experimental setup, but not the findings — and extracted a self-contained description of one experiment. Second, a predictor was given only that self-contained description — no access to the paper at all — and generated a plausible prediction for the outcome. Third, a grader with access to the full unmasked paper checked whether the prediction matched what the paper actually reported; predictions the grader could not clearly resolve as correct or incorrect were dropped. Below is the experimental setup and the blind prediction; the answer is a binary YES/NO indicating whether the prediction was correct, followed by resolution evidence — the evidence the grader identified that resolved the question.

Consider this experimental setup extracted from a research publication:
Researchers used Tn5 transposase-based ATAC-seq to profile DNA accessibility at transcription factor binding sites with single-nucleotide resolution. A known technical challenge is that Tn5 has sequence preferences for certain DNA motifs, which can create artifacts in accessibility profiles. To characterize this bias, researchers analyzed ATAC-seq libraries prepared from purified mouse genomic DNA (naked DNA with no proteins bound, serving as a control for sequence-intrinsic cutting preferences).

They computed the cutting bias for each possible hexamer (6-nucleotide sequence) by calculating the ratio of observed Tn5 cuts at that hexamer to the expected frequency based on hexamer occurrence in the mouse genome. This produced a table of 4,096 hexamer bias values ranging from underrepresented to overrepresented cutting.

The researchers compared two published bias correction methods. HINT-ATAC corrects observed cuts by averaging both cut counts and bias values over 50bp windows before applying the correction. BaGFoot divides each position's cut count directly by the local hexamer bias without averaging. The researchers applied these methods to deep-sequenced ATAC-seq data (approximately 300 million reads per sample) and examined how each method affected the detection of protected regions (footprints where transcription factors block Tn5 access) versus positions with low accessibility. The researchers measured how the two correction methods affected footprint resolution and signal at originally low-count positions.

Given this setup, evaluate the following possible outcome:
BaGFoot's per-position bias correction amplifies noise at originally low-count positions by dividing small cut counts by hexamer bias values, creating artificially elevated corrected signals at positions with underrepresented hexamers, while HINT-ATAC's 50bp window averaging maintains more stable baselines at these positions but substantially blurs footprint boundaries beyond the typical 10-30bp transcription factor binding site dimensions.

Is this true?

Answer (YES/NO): NO